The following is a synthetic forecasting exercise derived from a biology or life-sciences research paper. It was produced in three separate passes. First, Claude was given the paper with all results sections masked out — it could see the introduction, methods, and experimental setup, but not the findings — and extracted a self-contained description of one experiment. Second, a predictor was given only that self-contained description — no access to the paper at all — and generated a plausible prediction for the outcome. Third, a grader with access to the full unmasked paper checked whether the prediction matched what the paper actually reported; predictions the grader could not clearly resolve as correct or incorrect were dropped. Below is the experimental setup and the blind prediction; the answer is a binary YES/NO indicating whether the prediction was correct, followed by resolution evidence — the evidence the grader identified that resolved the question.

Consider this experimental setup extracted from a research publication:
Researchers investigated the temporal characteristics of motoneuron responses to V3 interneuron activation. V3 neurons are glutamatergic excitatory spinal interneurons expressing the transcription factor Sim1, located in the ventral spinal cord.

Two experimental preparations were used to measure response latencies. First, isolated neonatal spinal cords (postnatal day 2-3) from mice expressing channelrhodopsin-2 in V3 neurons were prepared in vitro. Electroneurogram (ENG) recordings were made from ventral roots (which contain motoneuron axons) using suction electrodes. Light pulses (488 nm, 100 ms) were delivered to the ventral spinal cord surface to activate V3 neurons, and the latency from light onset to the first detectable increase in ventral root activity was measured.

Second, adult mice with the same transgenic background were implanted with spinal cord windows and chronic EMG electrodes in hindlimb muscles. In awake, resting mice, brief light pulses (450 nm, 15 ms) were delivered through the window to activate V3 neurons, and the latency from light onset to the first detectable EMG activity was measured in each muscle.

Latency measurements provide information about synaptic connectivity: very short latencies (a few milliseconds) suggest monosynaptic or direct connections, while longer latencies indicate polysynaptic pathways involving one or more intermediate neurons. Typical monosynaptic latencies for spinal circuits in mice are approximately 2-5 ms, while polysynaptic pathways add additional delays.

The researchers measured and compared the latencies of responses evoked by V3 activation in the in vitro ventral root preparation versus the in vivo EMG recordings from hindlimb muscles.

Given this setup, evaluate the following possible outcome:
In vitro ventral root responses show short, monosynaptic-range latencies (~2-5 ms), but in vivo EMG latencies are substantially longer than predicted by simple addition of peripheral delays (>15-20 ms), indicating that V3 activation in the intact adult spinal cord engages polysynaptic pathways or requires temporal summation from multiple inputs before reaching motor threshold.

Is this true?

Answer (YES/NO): NO